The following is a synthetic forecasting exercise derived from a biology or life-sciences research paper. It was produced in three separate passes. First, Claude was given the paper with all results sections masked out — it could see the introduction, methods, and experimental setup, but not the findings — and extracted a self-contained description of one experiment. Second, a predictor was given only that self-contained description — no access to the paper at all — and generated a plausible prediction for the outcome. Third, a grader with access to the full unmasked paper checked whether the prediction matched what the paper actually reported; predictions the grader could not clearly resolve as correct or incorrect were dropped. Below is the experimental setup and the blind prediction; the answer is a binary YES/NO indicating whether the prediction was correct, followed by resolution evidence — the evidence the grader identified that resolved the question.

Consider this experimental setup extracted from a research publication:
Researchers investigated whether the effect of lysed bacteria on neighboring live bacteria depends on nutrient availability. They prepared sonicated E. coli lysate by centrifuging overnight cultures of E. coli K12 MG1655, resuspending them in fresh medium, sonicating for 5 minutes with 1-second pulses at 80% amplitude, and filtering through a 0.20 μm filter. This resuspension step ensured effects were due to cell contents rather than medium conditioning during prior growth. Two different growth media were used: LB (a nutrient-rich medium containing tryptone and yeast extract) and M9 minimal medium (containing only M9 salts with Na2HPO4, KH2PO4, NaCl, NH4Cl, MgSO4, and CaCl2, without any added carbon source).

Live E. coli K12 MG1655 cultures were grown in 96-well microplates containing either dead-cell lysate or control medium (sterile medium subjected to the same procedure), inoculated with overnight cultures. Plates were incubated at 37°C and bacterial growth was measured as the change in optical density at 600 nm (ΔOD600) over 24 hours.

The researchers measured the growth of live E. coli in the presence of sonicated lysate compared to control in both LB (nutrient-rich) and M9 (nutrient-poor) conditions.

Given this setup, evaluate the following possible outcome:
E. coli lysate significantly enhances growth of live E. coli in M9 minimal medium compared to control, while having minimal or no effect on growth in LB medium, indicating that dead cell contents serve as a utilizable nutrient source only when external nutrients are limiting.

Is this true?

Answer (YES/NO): NO